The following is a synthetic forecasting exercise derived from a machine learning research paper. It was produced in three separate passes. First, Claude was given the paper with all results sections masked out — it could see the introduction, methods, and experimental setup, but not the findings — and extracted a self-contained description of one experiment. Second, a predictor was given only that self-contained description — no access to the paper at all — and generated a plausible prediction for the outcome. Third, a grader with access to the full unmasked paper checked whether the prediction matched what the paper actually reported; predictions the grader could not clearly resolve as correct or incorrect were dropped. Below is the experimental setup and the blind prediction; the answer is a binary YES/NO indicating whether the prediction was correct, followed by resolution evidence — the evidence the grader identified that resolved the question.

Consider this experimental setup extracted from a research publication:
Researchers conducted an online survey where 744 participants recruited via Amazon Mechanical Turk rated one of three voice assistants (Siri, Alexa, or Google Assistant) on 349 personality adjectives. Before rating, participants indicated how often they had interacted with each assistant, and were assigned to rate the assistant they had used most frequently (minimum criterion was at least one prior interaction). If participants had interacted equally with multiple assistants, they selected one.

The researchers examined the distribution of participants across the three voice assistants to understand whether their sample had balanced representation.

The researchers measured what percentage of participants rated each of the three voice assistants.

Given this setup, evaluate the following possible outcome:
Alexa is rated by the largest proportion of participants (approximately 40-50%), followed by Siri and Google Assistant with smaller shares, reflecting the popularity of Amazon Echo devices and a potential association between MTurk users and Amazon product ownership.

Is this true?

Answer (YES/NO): NO